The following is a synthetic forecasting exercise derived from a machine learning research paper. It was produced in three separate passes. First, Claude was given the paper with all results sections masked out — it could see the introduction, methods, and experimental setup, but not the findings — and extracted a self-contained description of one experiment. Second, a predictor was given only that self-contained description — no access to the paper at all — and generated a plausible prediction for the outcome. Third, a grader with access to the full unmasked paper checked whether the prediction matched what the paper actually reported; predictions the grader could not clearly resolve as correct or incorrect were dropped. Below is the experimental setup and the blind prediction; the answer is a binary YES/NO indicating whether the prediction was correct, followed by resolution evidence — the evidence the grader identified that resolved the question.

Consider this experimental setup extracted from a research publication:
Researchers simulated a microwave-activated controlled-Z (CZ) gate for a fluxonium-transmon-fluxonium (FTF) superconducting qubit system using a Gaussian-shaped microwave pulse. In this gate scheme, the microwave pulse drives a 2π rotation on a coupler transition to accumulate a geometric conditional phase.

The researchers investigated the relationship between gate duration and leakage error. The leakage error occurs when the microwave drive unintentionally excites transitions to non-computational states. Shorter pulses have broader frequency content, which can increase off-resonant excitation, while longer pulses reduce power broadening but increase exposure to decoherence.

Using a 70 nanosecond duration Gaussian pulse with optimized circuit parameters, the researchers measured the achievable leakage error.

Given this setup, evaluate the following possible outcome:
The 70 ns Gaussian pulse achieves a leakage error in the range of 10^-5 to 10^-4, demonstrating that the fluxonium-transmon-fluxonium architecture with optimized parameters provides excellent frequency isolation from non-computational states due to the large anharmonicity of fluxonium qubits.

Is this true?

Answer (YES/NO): YES